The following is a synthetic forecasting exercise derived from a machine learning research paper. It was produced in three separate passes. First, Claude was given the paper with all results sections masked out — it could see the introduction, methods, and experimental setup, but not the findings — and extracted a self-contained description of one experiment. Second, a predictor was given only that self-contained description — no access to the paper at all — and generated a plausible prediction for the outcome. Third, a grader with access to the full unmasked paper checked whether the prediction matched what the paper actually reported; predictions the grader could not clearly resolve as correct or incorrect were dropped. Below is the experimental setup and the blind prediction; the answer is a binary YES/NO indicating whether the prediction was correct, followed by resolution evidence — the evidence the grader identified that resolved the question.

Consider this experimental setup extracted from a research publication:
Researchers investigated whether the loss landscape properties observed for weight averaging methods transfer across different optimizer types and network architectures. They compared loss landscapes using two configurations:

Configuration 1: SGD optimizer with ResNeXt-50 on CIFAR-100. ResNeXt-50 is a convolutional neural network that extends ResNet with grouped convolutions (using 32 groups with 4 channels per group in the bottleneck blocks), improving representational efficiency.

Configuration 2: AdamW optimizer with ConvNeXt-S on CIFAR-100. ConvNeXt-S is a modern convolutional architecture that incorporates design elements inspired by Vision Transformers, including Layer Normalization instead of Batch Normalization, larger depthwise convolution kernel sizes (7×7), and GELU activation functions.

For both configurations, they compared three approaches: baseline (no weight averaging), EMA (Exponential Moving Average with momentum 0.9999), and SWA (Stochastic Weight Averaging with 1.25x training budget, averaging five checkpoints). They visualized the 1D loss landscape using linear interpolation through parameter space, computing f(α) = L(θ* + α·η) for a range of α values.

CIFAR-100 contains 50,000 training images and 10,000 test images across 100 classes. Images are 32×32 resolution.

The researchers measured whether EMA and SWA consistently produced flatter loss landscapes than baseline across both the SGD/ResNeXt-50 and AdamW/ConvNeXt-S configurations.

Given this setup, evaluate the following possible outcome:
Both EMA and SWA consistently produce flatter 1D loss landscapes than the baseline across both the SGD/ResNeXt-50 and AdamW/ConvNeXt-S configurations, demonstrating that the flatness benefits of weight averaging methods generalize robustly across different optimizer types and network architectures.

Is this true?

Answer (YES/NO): YES